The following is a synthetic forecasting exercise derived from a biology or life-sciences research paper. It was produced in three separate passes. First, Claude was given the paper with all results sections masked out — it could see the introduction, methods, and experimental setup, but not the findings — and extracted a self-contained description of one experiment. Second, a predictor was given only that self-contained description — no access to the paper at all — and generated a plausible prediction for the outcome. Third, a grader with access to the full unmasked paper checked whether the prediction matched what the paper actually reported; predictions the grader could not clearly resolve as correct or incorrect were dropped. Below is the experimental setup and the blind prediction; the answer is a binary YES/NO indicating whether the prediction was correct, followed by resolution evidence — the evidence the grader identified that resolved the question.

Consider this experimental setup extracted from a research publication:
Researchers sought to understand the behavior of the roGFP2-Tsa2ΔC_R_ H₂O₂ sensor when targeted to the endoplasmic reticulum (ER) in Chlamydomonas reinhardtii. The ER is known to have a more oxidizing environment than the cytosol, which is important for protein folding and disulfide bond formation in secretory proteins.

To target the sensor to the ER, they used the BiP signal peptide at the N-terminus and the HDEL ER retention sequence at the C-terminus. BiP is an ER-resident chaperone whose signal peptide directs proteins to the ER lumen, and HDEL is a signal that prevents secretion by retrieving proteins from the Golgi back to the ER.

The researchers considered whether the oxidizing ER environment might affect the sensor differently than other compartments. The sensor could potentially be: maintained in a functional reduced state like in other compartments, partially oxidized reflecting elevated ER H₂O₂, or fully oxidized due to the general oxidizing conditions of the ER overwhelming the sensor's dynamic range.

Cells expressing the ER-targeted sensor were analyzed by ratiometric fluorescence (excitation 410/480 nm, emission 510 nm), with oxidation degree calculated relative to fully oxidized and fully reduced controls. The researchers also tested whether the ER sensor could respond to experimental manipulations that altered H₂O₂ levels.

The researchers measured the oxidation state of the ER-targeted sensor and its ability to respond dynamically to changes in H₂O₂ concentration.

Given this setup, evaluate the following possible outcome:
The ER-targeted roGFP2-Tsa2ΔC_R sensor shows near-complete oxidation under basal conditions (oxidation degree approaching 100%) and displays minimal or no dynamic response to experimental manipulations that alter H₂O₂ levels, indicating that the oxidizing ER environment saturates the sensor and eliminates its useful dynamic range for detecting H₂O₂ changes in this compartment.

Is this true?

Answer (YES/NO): YES